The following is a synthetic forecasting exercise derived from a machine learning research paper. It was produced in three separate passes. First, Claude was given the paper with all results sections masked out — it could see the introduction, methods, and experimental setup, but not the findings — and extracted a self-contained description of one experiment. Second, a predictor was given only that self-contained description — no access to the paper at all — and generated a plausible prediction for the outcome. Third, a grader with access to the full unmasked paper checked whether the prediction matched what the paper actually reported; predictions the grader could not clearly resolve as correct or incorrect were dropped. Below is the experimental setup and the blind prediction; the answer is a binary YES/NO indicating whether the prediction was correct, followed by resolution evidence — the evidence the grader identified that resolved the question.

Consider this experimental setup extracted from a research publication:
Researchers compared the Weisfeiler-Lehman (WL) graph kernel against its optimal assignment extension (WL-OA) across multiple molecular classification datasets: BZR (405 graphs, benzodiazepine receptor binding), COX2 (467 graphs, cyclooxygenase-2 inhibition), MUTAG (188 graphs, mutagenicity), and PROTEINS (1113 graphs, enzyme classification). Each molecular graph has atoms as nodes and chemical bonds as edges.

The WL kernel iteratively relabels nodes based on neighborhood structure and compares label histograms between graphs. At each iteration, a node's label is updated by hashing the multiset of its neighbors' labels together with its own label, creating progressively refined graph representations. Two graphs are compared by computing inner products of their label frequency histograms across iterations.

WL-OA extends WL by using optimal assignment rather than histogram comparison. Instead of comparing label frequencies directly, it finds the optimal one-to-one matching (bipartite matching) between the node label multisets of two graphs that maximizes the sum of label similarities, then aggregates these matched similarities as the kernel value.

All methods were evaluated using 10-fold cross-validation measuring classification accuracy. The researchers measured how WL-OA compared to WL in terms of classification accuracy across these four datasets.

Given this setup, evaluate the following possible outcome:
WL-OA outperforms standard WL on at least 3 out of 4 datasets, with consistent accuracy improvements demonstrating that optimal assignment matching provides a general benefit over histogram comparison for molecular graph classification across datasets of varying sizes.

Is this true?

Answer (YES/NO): YES